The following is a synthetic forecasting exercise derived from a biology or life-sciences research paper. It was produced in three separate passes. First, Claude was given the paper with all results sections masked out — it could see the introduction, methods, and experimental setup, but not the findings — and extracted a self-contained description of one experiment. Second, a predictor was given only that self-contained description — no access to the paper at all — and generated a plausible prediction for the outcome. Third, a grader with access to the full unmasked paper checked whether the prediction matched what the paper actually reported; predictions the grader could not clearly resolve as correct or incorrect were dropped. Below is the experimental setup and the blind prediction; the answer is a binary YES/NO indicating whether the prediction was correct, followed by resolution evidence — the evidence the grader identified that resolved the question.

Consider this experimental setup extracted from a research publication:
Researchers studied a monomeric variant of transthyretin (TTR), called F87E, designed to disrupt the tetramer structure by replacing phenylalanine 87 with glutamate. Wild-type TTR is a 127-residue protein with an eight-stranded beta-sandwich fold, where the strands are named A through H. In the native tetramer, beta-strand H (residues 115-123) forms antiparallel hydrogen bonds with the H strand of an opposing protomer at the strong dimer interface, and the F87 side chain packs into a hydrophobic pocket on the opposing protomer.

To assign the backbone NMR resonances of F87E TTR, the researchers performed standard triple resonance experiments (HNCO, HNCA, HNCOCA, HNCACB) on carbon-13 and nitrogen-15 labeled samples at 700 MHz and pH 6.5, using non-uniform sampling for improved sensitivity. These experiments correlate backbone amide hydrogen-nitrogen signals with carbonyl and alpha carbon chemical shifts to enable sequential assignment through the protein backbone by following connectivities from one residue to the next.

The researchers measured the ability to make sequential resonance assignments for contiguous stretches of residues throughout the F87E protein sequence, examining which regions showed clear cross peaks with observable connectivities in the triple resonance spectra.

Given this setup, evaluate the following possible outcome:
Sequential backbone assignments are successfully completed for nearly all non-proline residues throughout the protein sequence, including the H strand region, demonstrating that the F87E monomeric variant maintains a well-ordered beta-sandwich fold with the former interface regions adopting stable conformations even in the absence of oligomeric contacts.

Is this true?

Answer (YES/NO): NO